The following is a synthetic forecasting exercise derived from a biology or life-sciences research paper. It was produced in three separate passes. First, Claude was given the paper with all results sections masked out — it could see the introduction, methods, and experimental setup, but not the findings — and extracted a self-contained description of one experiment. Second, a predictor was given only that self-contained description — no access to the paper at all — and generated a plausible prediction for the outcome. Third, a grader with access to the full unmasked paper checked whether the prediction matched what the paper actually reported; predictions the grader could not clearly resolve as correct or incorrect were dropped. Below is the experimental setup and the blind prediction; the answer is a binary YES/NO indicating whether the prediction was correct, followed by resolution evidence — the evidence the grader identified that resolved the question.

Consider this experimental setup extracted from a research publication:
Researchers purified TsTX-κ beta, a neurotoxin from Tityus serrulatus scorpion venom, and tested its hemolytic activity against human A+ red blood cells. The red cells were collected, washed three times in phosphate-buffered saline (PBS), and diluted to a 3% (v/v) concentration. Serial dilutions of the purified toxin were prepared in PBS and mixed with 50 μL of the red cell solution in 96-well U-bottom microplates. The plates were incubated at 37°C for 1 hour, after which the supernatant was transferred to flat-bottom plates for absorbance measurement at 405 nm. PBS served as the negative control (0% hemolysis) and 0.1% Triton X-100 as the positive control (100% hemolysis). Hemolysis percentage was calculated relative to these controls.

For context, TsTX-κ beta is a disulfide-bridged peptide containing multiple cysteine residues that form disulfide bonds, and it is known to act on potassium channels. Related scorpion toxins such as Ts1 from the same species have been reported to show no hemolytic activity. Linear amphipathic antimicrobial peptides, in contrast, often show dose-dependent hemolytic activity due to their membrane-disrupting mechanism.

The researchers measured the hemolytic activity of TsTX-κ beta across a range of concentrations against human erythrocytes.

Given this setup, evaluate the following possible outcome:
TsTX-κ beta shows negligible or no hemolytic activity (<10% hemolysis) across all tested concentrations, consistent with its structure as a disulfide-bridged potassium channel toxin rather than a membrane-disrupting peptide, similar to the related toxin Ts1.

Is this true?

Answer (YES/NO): NO